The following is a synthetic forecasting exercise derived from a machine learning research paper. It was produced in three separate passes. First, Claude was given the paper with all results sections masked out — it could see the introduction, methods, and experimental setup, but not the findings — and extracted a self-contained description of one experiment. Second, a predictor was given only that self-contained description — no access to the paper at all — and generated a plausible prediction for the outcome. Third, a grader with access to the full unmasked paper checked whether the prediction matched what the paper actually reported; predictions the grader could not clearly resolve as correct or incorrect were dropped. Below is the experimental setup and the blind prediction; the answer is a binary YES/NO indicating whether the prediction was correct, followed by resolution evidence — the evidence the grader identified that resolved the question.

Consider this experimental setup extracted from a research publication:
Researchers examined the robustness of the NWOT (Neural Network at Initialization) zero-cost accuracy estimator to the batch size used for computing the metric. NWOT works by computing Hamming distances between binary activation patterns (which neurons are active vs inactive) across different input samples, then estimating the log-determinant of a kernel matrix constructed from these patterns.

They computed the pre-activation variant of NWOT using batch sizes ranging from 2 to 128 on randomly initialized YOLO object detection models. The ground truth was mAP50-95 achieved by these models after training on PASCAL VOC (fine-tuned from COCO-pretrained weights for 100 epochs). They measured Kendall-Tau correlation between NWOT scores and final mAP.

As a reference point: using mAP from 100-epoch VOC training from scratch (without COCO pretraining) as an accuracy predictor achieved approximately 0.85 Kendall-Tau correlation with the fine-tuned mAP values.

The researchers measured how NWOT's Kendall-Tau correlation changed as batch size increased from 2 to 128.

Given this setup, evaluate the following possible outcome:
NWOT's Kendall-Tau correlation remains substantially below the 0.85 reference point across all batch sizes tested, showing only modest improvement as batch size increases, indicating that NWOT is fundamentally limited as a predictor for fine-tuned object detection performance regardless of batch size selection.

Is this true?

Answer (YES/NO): NO